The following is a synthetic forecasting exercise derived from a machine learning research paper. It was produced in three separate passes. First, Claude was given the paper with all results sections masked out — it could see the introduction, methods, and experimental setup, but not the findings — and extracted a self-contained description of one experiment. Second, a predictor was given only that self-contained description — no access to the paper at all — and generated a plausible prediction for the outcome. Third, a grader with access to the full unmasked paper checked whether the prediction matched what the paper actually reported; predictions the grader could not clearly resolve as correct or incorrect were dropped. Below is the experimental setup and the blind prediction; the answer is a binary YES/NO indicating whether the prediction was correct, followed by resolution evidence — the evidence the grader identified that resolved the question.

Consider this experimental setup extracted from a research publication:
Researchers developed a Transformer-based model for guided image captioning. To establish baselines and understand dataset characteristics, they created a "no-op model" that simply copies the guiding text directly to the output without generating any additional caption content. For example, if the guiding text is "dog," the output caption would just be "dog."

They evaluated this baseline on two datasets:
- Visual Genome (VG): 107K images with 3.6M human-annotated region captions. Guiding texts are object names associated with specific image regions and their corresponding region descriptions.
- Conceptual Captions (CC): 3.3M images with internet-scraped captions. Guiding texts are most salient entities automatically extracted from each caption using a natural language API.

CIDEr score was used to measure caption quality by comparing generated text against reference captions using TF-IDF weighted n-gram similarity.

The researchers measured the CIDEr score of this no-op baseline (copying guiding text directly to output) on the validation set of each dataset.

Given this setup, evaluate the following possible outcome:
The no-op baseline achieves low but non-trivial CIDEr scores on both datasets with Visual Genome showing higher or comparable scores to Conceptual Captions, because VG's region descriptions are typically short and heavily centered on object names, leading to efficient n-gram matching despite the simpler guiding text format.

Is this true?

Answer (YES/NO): YES